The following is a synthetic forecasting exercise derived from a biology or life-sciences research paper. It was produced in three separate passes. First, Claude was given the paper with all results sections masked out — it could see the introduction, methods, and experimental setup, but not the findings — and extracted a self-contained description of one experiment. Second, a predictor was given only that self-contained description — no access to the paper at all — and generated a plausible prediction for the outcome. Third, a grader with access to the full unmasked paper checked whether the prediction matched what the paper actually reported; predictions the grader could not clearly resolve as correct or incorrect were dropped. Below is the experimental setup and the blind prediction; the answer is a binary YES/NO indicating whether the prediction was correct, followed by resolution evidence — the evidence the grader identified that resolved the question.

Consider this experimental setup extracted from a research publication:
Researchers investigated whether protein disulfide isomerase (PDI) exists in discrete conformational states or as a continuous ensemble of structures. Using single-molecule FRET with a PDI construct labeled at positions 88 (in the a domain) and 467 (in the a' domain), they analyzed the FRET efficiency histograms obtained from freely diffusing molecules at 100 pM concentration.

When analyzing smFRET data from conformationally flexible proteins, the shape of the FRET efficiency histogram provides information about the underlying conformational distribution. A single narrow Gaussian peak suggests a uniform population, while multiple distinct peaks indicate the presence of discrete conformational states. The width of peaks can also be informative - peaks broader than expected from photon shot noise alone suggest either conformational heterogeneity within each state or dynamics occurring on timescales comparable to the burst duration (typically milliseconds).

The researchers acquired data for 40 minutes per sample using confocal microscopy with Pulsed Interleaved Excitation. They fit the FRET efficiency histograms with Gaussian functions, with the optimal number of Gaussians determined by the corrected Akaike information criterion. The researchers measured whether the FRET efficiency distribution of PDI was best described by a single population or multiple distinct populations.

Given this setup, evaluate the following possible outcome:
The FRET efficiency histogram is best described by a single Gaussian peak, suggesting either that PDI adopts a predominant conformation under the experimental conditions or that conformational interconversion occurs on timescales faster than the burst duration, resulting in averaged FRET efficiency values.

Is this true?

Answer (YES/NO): NO